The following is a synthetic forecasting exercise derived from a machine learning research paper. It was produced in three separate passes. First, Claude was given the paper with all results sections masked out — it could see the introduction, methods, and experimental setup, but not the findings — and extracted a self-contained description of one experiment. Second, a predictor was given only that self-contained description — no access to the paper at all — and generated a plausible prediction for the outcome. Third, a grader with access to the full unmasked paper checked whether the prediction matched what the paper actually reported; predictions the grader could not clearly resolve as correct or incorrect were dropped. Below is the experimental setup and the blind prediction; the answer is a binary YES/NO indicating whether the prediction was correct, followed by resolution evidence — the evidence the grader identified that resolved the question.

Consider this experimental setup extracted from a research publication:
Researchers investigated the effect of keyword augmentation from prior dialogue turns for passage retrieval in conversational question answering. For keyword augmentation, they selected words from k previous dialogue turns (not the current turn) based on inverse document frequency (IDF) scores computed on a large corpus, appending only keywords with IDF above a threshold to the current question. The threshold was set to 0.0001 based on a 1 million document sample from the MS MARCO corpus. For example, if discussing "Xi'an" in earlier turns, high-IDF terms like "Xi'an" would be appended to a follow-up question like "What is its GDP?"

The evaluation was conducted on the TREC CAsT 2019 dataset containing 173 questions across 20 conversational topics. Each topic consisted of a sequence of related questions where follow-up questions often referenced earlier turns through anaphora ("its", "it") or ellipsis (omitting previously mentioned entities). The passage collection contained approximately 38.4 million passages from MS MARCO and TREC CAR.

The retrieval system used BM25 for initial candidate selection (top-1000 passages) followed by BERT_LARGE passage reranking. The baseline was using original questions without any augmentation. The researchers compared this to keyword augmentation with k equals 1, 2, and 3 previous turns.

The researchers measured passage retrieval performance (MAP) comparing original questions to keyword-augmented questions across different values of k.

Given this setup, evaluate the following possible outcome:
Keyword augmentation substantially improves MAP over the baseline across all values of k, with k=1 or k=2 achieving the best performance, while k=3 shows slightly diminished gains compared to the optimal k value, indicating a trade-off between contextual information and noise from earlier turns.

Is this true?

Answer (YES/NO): YES